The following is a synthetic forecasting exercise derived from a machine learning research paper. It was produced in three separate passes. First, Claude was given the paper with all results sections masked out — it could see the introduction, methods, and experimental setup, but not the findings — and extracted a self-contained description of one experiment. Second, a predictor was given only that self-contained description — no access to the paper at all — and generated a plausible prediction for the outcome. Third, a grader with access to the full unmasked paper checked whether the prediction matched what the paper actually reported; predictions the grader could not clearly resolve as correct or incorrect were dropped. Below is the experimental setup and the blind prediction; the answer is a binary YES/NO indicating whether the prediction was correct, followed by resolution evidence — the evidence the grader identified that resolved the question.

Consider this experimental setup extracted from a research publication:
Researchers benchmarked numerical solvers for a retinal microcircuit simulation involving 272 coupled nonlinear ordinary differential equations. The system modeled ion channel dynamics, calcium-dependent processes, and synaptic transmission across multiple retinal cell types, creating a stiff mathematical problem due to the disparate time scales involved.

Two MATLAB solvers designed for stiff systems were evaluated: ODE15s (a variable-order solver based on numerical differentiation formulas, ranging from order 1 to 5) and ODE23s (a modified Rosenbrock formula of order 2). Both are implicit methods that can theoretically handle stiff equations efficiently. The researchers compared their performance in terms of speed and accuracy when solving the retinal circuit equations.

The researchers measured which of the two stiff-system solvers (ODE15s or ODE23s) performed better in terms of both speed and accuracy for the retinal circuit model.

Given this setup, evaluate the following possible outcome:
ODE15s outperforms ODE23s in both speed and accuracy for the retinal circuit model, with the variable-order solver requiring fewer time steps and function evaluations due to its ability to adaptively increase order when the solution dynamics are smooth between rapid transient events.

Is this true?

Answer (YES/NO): YES